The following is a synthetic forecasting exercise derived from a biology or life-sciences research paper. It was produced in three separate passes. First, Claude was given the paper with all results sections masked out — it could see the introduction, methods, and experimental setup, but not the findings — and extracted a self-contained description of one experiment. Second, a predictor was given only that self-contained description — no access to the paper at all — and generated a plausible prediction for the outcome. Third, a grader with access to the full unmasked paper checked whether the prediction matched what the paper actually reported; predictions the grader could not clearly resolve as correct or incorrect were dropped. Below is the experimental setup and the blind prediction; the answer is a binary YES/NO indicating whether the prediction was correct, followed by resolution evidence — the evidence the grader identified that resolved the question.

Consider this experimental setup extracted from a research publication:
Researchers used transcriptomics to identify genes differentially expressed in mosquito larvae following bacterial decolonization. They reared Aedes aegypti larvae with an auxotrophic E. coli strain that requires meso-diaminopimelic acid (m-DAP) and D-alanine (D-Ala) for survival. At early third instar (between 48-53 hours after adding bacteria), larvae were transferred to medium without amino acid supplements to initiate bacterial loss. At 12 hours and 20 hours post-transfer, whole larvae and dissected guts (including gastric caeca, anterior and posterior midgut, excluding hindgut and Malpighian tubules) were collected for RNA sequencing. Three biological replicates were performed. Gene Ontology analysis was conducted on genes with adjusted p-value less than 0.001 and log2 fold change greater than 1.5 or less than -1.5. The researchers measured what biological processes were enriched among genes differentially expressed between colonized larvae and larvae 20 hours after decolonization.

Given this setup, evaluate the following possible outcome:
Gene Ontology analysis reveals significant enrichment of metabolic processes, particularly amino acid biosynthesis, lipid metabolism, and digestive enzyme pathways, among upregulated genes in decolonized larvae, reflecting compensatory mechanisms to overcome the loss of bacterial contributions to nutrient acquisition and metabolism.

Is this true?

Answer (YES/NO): NO